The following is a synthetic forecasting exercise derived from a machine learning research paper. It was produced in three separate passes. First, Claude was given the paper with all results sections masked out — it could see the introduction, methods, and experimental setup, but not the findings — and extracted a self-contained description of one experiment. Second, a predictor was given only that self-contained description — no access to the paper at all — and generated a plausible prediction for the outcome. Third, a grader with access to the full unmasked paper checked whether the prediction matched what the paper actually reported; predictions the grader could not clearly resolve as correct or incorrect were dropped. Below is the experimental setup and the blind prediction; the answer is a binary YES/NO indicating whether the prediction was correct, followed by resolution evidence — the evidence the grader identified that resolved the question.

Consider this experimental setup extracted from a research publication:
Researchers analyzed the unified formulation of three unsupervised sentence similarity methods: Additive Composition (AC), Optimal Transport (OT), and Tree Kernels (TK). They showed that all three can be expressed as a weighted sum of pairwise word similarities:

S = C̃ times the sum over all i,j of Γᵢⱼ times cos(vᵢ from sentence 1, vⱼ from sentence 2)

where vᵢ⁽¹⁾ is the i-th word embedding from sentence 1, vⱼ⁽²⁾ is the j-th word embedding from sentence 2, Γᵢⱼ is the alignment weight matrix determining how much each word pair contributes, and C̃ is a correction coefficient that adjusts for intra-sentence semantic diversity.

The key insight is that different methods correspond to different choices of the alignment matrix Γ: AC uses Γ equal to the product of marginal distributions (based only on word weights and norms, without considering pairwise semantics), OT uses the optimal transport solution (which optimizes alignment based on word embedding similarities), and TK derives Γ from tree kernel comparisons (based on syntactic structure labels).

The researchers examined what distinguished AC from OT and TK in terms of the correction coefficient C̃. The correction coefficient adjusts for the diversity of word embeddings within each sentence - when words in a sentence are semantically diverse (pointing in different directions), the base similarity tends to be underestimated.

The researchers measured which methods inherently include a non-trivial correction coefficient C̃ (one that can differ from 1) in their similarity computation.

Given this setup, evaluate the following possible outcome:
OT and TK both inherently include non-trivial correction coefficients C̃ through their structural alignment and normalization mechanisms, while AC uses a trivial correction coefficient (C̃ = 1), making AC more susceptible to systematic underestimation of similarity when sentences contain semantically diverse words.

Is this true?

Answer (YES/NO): NO